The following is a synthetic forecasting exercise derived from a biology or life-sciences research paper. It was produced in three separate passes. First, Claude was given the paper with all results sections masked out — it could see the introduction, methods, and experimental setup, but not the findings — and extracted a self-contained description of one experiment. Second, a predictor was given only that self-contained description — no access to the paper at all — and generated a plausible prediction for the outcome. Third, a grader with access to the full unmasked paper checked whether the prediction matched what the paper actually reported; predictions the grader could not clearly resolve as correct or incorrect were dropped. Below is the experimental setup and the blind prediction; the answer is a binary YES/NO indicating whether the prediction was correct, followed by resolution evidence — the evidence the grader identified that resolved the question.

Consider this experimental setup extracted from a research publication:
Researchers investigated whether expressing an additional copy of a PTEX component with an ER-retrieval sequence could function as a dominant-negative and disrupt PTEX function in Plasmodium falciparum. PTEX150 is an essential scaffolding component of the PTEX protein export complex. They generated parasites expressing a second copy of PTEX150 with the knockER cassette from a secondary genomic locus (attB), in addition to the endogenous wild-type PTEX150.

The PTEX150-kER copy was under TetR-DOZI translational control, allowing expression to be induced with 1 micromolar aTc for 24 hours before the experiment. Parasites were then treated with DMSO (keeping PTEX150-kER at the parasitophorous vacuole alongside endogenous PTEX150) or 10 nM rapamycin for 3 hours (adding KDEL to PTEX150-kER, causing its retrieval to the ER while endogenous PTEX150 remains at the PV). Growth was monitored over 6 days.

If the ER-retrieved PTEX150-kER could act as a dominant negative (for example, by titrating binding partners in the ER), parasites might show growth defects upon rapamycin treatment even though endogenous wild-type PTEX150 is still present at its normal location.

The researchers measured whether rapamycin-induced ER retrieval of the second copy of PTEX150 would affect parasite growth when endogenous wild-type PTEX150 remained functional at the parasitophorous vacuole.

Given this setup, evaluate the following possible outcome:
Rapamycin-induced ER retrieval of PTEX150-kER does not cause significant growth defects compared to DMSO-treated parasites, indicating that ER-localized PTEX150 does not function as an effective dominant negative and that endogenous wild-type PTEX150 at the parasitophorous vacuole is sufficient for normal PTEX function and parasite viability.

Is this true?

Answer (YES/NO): YES